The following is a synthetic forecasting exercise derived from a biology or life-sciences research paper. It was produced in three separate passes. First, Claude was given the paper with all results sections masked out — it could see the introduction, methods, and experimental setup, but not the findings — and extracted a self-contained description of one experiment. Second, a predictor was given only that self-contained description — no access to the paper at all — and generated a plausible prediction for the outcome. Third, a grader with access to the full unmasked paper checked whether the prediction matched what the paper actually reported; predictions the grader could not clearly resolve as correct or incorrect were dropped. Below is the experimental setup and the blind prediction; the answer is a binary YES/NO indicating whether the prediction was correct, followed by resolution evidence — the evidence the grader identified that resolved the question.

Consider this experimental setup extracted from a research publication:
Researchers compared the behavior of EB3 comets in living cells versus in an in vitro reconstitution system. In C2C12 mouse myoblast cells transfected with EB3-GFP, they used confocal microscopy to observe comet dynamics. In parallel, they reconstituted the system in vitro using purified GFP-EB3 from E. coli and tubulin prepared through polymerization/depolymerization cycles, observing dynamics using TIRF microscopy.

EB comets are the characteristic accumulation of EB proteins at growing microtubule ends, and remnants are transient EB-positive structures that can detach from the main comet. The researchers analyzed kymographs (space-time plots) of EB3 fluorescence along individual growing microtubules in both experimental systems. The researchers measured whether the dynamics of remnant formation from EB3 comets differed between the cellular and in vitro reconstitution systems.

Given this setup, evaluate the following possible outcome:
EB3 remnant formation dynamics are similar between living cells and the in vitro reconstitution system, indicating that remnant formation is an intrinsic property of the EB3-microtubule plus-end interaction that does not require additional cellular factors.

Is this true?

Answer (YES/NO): NO